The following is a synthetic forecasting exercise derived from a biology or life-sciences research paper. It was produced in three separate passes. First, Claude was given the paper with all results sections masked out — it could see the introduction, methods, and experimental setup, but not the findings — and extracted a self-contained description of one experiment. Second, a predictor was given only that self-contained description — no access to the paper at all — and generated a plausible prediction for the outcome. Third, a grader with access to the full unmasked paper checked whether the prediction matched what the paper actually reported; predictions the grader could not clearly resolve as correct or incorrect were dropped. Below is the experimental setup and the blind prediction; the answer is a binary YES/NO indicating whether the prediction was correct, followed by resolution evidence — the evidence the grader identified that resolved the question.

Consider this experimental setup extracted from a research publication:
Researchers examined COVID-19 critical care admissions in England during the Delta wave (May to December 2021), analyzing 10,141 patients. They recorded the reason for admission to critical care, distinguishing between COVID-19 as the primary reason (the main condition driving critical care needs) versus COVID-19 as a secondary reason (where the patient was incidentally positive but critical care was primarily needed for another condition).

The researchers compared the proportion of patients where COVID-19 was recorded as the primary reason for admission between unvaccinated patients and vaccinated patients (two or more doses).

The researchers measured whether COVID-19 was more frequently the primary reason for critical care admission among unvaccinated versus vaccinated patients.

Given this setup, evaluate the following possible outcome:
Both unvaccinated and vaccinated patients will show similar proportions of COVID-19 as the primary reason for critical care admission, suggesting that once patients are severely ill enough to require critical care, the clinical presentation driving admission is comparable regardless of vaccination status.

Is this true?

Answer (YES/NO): NO